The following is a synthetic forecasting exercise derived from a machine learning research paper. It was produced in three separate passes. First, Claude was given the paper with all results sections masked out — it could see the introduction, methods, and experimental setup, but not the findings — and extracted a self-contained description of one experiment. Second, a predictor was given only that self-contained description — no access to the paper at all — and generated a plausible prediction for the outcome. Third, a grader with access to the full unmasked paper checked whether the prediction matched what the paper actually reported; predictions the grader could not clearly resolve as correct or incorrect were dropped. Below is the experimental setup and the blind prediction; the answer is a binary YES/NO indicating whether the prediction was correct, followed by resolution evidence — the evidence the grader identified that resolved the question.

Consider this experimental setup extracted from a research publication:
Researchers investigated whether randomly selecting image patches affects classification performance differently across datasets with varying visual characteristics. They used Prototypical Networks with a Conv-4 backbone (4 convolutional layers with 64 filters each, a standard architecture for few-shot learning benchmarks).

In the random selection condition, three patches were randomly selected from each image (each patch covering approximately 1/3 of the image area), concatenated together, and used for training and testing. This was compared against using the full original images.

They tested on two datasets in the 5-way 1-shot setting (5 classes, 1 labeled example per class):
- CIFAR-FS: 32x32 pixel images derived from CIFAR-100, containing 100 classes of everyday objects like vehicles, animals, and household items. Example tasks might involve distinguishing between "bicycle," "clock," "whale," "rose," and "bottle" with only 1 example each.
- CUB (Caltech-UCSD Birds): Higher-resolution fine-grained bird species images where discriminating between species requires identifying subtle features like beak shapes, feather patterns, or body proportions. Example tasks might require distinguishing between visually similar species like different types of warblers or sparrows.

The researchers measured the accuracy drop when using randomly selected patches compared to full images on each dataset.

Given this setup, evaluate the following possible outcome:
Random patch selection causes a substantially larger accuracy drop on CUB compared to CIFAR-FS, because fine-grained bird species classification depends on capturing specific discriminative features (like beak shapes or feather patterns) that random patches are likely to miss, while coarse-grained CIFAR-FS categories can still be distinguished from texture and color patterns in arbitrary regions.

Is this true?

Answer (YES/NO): NO